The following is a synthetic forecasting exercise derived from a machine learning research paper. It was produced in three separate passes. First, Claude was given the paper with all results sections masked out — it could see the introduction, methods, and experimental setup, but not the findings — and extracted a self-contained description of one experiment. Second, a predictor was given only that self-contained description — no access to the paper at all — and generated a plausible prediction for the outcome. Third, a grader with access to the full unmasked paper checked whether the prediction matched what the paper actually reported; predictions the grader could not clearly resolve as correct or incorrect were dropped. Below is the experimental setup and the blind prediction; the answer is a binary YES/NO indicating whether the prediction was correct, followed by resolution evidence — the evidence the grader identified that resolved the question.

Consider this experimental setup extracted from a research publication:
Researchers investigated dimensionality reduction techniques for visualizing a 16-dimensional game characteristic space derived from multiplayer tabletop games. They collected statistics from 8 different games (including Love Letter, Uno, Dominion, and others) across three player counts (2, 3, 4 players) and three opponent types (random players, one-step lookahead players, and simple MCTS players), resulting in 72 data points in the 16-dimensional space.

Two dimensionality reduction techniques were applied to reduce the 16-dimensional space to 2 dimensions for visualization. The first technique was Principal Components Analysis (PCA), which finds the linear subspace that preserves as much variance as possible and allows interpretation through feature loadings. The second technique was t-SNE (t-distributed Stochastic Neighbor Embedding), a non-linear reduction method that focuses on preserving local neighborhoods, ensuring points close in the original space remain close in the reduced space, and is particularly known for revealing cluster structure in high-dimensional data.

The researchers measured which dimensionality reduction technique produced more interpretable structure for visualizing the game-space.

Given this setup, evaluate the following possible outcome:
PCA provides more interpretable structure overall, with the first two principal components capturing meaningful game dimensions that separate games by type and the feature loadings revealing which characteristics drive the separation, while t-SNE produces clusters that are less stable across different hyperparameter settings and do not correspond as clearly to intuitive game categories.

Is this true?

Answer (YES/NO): NO